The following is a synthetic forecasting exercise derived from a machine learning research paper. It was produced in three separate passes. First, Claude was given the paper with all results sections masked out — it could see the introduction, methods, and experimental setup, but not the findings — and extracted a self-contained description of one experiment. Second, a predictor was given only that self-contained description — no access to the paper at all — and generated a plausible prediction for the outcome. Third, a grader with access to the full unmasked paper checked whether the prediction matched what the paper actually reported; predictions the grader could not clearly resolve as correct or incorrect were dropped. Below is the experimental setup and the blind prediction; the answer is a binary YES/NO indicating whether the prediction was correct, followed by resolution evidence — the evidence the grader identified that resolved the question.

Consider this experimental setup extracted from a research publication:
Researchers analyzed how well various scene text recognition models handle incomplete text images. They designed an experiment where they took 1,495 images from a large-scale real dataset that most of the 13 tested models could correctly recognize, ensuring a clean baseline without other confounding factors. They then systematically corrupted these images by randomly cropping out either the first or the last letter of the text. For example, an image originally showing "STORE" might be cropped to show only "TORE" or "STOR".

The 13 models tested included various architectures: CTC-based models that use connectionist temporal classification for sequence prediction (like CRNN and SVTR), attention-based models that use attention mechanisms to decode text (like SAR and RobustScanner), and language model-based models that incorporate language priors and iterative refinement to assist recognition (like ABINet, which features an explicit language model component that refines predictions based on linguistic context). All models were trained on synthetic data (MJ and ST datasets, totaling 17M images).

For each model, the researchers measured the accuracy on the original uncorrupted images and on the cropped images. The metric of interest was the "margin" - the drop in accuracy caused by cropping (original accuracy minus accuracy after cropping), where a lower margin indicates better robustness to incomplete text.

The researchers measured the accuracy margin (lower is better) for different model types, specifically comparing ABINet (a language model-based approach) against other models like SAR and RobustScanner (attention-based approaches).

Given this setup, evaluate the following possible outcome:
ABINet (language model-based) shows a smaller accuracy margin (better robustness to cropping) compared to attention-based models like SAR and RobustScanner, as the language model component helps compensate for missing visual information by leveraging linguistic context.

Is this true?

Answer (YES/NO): NO